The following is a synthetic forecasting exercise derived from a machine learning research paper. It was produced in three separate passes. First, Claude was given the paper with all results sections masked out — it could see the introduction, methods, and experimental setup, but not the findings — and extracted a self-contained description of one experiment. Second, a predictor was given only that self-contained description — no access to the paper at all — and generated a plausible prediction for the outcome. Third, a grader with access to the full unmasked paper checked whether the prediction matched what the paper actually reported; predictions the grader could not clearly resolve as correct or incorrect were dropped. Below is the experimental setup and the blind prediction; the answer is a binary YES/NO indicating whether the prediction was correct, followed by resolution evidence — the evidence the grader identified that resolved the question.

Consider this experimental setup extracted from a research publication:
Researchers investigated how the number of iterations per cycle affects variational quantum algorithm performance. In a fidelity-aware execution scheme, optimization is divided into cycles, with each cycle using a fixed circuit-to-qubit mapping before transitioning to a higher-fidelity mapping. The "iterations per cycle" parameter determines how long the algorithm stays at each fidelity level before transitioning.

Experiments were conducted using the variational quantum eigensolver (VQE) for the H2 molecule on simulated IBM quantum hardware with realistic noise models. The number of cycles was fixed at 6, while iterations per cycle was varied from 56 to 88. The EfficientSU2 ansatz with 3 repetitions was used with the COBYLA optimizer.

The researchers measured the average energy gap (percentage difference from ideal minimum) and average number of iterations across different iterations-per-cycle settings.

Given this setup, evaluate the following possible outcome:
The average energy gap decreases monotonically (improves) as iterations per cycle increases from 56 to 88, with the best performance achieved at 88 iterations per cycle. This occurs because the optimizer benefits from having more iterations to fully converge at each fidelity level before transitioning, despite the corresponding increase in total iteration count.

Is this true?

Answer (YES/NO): NO